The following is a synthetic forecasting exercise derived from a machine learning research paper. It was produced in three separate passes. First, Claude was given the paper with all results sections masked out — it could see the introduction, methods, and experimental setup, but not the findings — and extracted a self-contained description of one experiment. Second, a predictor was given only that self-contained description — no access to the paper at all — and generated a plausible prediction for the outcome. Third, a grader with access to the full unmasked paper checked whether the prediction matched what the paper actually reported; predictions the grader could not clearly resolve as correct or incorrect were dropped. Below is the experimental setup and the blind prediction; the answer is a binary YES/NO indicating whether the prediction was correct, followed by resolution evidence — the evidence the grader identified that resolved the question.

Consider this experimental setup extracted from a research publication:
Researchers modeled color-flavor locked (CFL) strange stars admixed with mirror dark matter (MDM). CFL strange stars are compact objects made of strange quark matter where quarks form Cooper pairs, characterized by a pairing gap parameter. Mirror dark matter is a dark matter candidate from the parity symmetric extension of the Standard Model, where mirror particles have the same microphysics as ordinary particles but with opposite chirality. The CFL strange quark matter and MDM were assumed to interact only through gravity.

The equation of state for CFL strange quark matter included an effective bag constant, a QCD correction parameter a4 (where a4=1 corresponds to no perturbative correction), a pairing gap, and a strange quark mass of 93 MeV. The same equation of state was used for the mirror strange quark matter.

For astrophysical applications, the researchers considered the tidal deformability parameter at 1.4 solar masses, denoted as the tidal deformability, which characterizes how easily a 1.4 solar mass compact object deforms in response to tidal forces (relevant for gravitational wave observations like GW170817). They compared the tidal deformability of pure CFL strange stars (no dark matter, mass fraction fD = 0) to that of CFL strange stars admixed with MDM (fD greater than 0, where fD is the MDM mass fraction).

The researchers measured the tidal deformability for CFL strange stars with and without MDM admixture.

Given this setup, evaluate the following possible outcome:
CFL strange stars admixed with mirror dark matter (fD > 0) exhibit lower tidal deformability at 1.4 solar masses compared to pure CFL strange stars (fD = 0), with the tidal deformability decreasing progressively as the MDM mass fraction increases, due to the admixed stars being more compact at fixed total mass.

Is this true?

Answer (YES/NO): NO